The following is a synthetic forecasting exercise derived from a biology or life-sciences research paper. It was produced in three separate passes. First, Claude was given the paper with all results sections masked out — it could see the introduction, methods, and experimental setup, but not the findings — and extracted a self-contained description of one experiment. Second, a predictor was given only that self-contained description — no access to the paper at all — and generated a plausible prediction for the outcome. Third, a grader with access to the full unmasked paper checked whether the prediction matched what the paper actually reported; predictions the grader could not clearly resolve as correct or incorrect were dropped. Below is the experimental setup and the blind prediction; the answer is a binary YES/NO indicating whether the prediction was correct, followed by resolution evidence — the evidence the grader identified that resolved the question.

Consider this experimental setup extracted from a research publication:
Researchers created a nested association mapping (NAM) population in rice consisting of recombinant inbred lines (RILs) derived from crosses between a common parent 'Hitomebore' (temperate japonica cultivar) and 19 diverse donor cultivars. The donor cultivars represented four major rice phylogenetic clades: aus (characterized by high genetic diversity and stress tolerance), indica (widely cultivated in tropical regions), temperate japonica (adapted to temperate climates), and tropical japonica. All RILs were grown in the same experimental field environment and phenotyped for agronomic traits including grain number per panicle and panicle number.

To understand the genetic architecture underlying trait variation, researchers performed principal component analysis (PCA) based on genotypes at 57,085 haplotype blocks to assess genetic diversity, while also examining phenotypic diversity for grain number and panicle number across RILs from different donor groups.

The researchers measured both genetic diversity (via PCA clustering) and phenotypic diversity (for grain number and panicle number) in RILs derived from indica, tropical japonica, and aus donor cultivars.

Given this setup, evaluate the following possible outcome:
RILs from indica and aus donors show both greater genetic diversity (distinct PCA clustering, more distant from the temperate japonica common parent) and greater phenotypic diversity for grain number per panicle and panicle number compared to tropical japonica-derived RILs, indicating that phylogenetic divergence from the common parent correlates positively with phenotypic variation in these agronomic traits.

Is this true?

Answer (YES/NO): NO